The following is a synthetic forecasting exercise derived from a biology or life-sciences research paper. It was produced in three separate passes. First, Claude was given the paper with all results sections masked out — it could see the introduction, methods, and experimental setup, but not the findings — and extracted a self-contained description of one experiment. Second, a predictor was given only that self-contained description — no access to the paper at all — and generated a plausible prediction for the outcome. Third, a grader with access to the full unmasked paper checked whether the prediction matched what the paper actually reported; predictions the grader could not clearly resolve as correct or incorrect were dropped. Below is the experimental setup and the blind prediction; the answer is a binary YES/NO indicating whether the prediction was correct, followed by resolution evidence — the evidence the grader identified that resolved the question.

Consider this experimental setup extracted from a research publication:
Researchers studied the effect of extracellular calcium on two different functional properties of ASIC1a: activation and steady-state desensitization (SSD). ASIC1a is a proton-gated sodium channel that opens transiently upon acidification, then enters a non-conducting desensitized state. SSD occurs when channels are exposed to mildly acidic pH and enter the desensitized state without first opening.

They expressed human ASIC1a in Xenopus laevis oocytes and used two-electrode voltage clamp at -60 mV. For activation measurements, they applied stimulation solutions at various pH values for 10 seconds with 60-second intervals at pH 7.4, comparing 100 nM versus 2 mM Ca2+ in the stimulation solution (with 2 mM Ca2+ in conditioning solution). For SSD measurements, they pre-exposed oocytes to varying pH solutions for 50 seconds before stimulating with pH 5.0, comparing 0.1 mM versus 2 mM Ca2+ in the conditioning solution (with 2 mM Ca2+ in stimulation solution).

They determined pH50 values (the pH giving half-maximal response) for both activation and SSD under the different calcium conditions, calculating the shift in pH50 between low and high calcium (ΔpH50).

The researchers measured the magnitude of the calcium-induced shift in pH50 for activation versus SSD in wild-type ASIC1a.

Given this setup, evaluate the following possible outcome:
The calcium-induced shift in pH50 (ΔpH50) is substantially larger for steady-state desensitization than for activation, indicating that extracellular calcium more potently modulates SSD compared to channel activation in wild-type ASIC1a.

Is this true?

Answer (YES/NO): NO